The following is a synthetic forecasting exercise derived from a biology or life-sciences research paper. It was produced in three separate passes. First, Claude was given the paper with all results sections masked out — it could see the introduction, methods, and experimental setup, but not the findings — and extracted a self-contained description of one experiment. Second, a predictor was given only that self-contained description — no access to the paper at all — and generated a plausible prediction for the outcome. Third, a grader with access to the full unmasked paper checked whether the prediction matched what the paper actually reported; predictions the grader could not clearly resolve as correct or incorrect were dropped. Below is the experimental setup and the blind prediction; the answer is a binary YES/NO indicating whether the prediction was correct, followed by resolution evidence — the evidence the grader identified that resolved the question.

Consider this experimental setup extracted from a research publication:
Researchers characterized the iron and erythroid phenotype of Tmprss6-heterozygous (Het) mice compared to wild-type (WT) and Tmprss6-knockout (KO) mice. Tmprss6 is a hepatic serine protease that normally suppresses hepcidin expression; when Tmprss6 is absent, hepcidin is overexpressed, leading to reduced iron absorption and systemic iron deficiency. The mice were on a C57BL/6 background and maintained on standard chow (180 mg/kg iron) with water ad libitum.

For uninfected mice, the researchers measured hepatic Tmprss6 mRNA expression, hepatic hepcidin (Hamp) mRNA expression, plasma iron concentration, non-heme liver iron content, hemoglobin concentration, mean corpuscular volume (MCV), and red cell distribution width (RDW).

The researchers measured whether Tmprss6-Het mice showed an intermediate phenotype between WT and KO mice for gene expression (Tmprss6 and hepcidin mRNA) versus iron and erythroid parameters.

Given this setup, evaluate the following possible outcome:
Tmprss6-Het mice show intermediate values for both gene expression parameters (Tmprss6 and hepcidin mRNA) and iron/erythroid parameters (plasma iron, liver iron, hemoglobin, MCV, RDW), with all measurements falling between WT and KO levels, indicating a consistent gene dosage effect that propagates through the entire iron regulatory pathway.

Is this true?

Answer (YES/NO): NO